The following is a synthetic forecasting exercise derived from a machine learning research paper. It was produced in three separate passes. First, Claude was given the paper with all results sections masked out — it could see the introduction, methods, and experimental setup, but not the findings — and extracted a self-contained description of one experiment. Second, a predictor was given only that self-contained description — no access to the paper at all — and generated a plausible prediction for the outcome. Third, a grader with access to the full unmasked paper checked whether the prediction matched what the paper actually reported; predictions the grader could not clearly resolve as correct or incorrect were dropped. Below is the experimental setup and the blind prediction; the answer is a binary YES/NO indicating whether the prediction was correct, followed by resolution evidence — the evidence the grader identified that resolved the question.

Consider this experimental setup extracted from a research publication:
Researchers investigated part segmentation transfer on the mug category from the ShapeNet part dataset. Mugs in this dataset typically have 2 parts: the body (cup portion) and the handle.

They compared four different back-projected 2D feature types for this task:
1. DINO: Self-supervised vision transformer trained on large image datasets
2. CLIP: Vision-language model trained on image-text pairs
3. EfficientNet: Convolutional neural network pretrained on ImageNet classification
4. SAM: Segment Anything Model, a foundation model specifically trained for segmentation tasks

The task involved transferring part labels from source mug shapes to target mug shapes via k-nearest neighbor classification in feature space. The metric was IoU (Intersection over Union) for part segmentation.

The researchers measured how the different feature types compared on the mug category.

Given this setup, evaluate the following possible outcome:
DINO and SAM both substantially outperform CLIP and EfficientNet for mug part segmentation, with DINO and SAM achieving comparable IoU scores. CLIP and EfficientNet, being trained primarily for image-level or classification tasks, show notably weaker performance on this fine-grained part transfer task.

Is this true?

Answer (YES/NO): NO